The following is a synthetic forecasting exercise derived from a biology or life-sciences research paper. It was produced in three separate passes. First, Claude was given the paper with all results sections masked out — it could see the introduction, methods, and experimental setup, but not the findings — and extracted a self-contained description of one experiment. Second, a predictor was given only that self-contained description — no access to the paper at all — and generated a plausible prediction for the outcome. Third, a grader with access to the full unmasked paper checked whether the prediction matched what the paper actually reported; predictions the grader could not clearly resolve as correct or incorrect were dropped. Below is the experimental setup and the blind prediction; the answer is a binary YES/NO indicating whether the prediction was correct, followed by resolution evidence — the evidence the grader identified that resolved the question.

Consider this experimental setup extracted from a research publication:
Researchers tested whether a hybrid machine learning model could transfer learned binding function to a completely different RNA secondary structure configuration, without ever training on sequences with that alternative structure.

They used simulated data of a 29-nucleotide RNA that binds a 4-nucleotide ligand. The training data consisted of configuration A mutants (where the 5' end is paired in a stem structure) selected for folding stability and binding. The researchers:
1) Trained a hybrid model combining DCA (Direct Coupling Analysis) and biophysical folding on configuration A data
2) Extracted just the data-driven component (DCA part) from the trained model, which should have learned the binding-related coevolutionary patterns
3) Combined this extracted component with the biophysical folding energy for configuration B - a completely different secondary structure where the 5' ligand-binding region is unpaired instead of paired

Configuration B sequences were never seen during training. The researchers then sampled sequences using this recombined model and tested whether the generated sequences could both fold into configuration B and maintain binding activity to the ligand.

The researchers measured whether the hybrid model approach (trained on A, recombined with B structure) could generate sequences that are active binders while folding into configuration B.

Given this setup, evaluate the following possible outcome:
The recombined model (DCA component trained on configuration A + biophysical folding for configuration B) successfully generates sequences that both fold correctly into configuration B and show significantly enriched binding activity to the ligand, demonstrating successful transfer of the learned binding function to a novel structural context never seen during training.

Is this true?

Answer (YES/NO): YES